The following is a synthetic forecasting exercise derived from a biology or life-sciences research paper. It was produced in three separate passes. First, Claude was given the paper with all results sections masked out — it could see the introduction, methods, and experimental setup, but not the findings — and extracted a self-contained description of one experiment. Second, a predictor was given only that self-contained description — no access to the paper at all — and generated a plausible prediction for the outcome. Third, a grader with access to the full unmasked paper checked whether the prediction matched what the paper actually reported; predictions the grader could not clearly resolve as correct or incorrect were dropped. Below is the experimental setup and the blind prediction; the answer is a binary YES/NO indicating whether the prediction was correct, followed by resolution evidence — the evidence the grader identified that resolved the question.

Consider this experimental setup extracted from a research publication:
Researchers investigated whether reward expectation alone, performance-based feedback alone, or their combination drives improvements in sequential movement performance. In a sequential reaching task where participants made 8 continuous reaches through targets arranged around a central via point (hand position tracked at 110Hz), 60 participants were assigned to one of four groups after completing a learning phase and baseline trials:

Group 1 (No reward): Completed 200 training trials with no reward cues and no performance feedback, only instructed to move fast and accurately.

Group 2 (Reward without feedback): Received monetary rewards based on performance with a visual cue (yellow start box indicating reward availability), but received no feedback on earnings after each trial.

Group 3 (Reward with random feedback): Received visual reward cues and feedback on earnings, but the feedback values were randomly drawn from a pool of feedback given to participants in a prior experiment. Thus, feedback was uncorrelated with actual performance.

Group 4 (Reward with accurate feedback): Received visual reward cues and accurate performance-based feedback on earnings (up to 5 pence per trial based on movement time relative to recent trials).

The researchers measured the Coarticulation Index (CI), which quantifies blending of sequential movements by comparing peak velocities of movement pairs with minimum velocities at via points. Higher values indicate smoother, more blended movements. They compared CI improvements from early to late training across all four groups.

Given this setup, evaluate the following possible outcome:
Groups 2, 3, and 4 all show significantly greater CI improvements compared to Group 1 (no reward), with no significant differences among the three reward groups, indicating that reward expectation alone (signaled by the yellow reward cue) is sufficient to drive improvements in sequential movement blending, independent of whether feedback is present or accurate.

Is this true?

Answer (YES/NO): NO